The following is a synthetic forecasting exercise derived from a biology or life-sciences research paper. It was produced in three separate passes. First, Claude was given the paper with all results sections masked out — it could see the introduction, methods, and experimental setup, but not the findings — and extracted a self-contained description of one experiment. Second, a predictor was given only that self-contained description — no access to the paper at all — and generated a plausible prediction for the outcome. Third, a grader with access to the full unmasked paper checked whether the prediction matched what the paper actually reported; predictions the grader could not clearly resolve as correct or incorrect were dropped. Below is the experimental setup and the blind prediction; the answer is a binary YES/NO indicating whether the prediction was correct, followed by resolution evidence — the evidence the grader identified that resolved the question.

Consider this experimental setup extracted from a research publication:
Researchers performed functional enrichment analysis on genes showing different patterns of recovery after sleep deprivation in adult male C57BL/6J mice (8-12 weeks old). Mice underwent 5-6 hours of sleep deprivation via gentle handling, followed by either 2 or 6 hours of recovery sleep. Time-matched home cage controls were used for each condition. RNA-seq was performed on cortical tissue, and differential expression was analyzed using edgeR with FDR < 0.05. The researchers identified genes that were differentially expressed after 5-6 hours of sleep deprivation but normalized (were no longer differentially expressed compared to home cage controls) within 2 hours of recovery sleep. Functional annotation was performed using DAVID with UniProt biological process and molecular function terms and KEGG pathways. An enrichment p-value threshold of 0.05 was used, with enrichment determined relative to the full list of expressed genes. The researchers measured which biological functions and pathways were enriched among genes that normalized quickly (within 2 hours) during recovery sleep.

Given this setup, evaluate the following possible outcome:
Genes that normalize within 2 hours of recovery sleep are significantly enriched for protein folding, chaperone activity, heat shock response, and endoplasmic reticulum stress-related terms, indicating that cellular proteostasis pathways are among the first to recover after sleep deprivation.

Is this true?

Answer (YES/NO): NO